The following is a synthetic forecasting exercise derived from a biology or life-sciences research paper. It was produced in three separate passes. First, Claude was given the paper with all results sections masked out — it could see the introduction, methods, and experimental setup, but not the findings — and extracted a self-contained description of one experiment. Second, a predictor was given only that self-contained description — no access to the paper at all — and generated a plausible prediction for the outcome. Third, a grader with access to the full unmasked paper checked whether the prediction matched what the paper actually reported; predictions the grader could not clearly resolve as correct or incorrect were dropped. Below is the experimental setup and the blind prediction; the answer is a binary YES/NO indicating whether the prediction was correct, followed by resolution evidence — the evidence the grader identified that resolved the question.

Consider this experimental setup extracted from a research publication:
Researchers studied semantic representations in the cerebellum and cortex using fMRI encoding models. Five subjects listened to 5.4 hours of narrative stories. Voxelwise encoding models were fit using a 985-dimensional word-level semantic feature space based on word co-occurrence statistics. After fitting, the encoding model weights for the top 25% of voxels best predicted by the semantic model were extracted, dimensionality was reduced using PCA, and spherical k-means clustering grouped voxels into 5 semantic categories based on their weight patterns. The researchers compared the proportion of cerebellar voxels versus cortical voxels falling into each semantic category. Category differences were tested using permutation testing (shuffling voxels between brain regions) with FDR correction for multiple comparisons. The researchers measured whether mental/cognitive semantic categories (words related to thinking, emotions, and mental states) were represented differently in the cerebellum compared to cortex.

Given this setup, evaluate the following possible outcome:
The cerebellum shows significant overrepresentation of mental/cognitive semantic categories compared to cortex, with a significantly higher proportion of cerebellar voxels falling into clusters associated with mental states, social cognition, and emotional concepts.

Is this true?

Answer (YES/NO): NO